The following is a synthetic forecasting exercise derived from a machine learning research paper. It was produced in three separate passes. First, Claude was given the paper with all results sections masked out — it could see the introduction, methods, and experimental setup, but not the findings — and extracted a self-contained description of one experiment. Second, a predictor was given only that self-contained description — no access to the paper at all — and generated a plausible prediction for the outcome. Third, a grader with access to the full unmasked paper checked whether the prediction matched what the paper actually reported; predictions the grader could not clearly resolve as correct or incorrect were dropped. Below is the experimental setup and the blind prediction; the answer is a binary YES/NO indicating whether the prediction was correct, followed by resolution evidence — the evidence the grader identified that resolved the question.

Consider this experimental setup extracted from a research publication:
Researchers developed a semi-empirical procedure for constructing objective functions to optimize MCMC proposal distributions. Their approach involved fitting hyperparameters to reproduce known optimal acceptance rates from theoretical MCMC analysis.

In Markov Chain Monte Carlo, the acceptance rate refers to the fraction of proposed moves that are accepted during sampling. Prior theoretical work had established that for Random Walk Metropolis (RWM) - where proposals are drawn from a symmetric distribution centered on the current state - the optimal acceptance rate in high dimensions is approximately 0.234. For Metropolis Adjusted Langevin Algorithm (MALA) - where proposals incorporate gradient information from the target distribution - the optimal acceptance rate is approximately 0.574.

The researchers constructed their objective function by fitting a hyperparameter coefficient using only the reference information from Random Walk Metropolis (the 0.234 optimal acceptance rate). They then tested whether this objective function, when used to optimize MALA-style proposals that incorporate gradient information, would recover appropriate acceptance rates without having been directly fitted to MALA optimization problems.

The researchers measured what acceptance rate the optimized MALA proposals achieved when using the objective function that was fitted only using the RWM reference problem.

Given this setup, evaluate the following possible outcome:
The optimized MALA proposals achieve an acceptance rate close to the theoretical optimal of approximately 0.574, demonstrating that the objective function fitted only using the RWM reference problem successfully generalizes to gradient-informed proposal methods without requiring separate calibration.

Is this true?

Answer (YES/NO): NO